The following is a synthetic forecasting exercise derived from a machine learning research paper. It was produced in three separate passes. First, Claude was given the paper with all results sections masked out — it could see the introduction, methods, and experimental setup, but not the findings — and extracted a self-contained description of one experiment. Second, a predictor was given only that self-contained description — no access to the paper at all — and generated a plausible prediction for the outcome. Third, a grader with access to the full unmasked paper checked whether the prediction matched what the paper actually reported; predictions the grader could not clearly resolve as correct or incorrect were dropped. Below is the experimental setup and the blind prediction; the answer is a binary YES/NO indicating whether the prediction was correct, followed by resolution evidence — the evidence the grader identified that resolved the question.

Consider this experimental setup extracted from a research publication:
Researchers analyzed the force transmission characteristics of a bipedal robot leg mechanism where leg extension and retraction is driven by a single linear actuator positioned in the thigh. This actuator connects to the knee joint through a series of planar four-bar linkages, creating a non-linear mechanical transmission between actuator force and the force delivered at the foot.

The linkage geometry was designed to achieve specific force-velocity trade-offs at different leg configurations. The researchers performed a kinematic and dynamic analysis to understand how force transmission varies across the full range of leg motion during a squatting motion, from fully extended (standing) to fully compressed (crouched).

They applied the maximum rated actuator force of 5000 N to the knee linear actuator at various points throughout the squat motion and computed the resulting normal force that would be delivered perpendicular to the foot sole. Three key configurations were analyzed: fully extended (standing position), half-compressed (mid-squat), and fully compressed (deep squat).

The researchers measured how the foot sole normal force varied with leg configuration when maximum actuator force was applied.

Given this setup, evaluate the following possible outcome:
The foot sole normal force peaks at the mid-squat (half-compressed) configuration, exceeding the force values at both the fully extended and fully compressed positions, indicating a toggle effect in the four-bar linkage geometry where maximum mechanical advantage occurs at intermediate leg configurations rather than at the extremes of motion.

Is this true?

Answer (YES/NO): YES